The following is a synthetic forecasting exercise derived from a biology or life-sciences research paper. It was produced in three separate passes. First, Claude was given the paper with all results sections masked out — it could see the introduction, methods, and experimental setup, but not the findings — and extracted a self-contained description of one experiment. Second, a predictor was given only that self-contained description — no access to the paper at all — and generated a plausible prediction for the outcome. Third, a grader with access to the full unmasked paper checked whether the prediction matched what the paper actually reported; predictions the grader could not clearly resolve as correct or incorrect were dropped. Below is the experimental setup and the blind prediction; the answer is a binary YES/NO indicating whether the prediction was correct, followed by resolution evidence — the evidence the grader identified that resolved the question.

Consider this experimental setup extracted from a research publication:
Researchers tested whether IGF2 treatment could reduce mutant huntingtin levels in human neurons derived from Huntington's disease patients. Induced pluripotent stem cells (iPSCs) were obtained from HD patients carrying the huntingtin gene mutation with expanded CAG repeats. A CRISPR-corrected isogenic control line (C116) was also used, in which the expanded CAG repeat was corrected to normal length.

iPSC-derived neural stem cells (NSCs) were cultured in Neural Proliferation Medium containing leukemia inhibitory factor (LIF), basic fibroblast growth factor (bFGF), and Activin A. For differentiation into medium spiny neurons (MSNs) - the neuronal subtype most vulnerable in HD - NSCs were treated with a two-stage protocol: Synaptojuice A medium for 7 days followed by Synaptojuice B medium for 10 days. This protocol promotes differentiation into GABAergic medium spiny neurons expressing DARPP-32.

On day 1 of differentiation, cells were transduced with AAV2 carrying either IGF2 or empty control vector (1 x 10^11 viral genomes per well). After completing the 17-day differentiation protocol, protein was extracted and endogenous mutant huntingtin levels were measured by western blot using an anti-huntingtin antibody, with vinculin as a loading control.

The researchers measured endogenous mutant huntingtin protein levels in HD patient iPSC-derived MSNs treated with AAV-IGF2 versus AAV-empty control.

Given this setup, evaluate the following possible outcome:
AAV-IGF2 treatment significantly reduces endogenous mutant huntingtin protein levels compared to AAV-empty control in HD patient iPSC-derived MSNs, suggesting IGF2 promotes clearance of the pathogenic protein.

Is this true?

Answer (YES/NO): YES